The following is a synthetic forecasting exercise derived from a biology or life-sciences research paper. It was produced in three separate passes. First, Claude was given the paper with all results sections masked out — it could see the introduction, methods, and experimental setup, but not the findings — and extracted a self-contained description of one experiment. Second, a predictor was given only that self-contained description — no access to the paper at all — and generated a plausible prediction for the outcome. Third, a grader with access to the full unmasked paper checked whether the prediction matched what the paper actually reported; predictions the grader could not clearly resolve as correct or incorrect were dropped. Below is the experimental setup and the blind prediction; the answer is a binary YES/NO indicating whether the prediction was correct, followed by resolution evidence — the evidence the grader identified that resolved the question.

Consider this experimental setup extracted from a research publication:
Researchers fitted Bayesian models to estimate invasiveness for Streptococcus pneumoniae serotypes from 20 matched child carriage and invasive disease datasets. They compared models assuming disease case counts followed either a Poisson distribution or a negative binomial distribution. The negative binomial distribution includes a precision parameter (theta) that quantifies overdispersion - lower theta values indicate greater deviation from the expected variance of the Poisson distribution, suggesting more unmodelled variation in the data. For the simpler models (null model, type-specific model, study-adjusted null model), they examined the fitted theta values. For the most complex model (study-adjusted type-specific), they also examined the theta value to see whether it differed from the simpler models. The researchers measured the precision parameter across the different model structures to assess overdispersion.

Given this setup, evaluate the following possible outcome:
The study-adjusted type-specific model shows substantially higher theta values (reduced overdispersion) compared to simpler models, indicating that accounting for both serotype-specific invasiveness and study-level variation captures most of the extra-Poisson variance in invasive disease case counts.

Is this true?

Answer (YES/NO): YES